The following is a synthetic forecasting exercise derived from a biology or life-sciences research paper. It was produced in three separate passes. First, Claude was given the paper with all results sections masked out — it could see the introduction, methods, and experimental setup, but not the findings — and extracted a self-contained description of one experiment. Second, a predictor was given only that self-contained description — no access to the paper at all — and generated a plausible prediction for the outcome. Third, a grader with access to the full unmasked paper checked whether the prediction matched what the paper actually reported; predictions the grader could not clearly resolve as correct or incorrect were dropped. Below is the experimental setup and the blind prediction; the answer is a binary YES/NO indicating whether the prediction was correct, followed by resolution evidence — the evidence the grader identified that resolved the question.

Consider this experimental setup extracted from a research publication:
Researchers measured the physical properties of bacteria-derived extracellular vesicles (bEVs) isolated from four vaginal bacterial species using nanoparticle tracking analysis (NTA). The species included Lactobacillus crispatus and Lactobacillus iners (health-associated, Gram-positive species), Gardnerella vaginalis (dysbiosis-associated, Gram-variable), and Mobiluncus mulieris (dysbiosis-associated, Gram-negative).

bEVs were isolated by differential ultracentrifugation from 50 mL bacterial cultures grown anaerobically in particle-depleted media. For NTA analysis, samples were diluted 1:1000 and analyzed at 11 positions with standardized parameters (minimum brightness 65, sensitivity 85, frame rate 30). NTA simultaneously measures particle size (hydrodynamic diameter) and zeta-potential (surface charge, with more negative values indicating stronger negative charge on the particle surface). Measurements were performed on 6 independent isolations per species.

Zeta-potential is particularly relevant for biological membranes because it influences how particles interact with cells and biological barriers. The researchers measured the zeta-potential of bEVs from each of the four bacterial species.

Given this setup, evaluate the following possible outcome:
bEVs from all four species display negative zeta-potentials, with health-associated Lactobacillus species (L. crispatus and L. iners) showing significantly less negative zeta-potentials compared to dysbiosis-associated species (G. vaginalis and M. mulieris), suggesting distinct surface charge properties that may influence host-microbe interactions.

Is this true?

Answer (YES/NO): NO